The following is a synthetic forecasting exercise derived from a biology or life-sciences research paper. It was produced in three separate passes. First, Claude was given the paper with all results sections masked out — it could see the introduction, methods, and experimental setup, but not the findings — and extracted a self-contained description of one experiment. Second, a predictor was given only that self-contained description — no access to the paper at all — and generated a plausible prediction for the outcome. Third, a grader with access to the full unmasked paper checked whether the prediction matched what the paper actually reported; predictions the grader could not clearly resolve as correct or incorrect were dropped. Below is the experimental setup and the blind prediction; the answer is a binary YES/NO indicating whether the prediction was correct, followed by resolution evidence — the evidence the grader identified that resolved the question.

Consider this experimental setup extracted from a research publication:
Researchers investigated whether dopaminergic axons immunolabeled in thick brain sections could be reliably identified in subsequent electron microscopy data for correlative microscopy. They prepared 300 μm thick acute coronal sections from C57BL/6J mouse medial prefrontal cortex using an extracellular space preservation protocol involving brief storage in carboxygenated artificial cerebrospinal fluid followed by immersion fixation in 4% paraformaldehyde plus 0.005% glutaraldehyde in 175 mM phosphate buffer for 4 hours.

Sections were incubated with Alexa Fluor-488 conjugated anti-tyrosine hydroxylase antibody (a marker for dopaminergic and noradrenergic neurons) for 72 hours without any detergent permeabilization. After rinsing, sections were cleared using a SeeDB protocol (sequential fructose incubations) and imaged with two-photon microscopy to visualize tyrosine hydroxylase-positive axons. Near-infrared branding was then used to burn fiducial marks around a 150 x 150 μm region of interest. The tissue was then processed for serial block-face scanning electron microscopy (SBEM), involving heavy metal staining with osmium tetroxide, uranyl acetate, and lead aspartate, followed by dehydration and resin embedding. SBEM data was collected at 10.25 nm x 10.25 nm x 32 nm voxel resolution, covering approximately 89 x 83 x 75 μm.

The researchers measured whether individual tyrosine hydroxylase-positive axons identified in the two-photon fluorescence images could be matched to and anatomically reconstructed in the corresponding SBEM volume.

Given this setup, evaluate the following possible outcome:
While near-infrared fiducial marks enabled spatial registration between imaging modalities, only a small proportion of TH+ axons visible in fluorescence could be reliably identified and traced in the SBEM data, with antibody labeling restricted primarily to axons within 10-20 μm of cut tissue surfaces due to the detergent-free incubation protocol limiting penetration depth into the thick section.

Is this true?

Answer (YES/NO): NO